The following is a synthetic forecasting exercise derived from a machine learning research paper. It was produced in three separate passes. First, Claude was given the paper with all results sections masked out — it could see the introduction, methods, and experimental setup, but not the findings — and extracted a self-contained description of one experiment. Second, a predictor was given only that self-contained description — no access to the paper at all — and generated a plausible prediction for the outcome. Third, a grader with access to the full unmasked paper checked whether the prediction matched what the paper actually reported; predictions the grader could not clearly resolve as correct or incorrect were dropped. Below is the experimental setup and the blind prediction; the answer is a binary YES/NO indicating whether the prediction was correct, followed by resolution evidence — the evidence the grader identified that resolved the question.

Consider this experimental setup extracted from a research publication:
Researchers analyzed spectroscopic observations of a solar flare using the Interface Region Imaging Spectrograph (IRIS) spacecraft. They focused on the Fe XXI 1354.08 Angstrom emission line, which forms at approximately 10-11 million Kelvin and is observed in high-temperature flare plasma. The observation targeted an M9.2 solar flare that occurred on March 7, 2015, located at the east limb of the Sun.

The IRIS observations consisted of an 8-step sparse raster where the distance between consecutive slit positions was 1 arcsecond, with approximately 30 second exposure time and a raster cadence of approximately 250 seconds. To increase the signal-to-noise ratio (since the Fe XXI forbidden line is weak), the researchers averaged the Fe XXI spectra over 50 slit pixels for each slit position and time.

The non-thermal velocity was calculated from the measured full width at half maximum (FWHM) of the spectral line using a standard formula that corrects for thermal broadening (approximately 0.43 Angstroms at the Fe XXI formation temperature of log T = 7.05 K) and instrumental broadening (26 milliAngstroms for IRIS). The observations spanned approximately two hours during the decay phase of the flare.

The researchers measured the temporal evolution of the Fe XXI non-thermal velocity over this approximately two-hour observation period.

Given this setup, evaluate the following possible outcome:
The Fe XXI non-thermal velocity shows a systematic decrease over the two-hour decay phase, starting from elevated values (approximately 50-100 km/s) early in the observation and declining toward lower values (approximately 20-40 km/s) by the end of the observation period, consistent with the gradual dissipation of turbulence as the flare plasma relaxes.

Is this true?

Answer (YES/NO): NO